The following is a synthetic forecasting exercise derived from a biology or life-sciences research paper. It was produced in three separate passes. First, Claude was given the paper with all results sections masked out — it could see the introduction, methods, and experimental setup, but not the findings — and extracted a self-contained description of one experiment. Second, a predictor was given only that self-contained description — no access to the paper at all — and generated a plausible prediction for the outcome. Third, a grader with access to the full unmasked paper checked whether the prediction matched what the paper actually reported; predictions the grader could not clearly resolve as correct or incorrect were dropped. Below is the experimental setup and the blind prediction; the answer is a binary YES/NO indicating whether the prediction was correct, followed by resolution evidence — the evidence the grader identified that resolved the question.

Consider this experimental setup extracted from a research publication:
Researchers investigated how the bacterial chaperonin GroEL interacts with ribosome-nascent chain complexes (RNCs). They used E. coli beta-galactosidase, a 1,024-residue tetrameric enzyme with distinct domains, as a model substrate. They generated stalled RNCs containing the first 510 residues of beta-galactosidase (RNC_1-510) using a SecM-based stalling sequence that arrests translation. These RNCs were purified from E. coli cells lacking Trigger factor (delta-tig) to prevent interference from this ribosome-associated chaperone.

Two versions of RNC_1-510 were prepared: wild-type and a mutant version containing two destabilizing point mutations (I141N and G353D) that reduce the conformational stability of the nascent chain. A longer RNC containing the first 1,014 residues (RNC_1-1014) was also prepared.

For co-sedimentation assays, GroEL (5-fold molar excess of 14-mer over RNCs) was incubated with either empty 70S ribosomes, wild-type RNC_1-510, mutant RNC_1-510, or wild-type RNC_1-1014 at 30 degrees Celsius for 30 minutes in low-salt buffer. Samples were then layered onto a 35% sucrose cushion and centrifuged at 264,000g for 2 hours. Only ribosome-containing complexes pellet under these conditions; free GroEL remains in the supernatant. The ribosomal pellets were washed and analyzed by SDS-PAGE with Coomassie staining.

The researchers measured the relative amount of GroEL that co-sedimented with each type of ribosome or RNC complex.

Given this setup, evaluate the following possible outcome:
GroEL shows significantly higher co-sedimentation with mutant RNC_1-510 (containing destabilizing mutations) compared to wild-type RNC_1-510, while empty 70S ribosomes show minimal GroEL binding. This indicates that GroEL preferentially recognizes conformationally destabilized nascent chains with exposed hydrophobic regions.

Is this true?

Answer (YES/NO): YES